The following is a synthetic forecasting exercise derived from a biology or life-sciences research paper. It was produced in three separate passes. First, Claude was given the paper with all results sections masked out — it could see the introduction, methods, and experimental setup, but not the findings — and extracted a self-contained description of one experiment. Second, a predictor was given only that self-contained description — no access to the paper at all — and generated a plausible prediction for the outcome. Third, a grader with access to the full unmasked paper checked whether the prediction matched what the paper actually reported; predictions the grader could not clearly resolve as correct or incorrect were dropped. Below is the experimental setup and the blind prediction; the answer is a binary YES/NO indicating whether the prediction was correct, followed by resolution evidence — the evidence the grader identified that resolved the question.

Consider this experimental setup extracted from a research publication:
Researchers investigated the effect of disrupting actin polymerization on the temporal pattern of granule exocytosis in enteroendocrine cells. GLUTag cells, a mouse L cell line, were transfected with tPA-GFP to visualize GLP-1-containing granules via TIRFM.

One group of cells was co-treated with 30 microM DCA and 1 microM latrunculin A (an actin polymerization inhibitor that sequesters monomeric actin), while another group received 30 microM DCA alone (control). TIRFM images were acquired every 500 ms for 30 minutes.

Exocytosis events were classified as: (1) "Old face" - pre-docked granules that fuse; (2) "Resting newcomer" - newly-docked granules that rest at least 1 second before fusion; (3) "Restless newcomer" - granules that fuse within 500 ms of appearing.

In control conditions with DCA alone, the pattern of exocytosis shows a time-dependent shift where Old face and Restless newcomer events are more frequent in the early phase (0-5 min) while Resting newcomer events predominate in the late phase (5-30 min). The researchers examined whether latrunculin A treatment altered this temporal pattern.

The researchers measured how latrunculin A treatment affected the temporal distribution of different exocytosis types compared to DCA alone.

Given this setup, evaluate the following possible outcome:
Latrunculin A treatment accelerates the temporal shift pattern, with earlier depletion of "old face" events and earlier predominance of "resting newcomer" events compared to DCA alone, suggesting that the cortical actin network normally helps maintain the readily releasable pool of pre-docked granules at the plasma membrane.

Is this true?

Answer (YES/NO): NO